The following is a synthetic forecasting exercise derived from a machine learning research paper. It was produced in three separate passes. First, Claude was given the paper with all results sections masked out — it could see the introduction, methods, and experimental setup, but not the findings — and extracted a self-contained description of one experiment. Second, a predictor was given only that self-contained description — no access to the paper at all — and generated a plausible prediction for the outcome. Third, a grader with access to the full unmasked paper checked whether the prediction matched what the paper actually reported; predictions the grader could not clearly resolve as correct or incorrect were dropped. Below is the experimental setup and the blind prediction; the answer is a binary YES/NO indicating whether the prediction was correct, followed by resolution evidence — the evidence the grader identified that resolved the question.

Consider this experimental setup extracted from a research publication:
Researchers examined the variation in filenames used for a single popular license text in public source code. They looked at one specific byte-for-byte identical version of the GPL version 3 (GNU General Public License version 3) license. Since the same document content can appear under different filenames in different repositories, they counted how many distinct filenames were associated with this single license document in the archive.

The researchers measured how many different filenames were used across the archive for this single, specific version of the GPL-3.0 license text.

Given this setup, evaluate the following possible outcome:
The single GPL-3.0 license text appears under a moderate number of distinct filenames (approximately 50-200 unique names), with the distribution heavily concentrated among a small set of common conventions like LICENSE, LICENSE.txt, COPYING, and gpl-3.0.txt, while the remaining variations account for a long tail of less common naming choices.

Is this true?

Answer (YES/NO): NO